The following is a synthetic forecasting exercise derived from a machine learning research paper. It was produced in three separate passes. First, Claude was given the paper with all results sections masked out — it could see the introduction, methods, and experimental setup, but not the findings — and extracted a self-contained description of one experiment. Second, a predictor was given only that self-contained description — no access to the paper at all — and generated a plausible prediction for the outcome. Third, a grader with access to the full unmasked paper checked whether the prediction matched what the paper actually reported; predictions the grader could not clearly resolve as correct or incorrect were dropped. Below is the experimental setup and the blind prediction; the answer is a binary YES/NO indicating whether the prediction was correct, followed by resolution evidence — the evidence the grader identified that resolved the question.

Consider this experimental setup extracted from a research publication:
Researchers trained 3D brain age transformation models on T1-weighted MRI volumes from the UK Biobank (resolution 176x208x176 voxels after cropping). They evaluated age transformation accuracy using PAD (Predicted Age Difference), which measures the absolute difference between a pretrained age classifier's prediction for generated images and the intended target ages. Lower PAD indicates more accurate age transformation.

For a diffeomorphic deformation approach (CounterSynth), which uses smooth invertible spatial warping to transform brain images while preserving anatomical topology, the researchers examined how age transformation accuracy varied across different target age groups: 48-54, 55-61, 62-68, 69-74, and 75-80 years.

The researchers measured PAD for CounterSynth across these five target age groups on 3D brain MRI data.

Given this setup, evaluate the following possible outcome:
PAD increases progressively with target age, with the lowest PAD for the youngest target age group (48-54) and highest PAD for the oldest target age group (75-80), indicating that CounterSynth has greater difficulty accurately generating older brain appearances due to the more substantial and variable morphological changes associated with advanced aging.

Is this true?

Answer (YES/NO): NO